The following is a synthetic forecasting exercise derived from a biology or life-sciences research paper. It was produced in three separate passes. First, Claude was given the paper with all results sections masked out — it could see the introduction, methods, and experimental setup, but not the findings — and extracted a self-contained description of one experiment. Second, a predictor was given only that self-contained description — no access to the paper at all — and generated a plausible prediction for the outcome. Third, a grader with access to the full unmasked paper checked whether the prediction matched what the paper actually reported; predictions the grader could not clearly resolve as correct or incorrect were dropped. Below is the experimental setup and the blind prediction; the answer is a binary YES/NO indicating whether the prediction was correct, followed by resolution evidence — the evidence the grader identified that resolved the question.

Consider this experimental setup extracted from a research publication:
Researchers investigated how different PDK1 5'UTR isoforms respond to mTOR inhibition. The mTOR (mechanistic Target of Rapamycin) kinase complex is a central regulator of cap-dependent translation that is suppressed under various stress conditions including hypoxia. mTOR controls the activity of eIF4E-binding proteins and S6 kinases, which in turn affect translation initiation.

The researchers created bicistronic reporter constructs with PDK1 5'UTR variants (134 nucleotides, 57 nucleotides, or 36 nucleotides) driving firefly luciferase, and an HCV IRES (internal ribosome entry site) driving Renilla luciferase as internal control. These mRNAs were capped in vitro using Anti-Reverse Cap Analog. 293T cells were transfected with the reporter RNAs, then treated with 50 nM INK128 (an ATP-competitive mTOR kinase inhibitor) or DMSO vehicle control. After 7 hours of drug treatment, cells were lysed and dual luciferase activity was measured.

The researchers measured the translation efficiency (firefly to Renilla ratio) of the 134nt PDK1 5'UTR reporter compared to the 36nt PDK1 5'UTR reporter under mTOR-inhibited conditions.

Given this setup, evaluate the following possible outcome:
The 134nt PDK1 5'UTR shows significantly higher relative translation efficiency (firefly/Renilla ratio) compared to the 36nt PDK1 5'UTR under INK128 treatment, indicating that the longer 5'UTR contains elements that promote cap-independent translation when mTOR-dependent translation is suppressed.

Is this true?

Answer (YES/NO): NO